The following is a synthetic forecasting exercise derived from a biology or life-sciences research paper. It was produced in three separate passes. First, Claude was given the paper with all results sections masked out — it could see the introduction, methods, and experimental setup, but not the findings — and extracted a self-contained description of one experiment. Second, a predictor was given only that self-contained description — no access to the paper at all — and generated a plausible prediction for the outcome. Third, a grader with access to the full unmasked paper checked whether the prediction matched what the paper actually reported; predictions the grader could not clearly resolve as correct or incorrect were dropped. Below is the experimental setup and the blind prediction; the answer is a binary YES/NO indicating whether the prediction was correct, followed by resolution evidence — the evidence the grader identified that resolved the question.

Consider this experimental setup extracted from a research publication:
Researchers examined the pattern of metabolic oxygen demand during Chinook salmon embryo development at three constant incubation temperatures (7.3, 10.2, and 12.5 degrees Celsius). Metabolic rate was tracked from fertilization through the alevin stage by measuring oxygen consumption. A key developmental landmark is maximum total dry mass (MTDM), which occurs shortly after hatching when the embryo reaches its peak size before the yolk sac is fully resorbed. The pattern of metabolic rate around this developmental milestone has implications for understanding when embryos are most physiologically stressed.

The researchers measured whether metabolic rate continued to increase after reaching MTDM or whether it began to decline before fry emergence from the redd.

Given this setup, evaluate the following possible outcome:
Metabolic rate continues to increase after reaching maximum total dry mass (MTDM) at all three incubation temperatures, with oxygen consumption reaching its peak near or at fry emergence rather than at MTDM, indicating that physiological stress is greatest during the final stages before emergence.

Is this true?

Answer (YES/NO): NO